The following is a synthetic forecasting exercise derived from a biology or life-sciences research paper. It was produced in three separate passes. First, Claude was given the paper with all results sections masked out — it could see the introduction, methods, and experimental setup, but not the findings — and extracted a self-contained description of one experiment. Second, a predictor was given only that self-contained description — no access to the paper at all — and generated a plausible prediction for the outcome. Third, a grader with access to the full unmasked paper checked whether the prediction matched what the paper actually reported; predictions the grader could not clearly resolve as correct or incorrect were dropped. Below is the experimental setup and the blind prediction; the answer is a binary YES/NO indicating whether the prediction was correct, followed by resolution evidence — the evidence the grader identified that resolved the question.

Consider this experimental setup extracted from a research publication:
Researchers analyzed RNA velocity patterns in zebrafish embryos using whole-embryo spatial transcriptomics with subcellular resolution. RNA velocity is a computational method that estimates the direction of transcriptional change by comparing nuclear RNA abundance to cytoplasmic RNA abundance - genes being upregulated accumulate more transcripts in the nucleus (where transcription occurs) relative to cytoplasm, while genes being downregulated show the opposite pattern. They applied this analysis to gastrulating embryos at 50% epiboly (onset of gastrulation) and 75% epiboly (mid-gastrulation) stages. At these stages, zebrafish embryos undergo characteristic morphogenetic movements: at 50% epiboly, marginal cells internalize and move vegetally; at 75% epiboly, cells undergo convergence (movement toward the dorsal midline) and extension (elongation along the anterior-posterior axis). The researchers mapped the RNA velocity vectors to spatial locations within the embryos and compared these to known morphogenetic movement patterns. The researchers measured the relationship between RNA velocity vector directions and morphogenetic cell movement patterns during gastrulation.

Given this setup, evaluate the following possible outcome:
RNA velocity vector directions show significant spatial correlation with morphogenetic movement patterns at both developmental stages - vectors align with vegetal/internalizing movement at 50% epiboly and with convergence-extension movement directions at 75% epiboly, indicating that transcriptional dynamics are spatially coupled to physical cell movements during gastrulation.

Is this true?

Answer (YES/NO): YES